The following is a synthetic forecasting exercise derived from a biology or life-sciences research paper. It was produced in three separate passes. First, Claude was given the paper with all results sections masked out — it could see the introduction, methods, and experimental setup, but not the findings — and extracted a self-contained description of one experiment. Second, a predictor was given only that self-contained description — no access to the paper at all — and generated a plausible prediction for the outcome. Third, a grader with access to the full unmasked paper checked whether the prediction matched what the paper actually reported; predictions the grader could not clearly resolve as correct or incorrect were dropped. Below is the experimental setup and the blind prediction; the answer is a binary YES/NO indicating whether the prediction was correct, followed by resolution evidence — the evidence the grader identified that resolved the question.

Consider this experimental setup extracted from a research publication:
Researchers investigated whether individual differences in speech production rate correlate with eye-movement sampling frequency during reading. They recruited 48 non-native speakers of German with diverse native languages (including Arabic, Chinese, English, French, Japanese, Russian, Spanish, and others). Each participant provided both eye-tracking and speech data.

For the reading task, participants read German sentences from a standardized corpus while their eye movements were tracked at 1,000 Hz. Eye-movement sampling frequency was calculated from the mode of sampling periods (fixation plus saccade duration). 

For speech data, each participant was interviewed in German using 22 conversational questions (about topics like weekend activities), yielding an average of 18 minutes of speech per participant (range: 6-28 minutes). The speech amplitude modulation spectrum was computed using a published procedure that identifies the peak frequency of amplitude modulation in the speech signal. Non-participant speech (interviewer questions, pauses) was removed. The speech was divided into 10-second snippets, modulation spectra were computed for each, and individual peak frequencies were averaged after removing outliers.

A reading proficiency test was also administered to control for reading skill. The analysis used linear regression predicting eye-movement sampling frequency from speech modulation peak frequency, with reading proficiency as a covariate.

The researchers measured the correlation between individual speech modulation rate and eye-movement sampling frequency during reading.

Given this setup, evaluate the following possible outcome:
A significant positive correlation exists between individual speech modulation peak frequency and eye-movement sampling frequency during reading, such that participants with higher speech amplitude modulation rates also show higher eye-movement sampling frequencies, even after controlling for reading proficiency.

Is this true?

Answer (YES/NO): YES